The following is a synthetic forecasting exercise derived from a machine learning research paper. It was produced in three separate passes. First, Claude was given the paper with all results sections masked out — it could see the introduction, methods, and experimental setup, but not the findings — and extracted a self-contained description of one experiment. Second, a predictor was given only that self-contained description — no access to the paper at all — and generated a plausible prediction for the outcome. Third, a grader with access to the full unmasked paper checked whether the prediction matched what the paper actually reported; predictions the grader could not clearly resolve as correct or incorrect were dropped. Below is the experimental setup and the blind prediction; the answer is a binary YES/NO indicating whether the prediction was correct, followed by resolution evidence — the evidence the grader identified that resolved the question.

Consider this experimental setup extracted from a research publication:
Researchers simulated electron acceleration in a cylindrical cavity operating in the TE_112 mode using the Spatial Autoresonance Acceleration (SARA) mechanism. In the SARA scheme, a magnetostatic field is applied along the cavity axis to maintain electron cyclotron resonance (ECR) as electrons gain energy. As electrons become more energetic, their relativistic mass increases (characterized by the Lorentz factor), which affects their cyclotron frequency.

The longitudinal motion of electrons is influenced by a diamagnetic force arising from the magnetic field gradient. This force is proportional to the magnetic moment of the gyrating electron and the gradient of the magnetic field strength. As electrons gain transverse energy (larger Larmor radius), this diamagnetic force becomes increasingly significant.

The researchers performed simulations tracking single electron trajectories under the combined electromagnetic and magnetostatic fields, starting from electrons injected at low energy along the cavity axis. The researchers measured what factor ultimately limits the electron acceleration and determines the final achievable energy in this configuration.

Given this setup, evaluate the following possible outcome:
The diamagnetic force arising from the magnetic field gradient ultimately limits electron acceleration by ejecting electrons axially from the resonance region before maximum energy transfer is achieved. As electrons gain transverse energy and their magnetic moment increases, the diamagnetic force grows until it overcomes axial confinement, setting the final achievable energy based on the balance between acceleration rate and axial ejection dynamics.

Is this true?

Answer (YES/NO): NO